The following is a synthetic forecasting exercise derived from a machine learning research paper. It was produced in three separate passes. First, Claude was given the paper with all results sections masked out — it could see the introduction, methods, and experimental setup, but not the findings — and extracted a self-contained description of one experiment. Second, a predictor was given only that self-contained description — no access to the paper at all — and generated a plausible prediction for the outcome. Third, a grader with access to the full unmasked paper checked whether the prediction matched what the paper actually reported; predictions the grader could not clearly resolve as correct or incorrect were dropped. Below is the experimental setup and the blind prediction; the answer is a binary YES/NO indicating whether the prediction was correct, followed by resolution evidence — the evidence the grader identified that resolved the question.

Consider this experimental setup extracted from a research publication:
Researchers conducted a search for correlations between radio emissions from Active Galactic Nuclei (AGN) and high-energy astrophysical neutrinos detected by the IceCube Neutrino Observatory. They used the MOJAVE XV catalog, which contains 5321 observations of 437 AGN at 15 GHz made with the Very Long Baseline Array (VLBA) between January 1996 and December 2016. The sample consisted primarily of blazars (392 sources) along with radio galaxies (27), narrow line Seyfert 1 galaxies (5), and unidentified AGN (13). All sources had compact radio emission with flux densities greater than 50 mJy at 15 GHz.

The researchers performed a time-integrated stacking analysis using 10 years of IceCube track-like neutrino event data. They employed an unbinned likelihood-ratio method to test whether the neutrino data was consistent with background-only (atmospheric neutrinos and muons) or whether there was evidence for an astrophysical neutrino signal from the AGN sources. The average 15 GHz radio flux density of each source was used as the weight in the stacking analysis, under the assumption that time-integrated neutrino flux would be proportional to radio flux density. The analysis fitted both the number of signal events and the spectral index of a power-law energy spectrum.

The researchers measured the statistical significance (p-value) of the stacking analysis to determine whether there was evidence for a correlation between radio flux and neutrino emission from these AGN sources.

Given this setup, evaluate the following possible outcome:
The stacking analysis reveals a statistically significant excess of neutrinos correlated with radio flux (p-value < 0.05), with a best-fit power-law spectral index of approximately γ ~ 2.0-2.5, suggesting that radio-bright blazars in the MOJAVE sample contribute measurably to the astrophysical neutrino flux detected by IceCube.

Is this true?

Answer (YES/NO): NO